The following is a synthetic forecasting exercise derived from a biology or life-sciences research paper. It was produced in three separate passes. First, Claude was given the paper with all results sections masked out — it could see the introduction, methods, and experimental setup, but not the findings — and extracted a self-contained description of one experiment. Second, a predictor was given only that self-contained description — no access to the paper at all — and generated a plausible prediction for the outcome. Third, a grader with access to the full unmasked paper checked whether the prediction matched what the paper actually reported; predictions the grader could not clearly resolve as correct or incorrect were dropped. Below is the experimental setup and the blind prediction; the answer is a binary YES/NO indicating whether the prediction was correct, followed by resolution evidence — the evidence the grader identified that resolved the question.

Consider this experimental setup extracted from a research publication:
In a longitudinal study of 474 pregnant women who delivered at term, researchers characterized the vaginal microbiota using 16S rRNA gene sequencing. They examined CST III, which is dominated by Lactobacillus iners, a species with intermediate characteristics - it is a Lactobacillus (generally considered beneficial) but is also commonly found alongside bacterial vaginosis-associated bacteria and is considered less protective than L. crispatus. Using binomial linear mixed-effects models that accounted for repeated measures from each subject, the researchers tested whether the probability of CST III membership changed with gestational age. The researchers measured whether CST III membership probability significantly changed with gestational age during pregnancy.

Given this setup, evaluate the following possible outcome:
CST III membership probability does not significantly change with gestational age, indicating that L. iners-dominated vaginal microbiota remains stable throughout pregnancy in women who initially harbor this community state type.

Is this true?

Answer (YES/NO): NO